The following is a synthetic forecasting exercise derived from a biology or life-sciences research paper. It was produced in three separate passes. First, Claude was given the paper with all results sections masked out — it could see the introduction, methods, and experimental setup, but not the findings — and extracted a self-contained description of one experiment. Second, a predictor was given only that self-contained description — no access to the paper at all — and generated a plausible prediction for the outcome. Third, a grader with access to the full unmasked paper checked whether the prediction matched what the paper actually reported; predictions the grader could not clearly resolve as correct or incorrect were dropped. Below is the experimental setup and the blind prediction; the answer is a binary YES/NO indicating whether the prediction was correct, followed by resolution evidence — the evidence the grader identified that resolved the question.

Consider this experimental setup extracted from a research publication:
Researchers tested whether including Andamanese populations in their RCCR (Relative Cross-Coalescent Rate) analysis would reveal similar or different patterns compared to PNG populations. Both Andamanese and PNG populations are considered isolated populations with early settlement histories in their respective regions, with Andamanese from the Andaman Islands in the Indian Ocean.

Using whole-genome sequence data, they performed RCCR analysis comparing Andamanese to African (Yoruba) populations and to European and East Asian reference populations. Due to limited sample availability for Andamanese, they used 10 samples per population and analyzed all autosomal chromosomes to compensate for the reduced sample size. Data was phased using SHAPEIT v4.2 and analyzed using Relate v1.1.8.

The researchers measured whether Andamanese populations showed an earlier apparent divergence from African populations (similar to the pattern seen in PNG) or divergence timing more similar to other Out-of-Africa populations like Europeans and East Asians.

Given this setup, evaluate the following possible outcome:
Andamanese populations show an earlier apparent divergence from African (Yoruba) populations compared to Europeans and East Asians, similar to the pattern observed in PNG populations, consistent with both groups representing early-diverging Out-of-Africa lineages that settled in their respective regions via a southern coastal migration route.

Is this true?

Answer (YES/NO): NO